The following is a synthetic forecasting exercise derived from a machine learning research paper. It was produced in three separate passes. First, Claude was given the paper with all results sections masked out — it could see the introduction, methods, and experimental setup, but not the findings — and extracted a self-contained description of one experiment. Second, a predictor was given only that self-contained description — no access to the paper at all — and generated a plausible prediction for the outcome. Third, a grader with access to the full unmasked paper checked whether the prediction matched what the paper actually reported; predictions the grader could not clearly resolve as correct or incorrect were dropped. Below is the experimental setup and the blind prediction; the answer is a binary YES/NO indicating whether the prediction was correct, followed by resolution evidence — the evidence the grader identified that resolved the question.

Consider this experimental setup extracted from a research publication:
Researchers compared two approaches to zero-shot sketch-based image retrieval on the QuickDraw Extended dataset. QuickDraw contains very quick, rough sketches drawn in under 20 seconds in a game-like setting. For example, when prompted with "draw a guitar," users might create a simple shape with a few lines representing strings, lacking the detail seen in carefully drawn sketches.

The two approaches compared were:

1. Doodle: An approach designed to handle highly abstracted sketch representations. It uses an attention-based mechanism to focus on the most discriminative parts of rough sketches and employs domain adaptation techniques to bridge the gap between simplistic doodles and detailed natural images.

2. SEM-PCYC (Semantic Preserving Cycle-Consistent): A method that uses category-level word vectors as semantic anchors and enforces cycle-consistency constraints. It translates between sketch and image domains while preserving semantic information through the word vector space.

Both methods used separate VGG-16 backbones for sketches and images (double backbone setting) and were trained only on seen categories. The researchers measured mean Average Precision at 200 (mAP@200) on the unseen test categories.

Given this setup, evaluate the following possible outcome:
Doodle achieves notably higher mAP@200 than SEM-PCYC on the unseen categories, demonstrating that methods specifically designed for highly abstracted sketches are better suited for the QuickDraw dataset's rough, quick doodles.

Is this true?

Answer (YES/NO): NO